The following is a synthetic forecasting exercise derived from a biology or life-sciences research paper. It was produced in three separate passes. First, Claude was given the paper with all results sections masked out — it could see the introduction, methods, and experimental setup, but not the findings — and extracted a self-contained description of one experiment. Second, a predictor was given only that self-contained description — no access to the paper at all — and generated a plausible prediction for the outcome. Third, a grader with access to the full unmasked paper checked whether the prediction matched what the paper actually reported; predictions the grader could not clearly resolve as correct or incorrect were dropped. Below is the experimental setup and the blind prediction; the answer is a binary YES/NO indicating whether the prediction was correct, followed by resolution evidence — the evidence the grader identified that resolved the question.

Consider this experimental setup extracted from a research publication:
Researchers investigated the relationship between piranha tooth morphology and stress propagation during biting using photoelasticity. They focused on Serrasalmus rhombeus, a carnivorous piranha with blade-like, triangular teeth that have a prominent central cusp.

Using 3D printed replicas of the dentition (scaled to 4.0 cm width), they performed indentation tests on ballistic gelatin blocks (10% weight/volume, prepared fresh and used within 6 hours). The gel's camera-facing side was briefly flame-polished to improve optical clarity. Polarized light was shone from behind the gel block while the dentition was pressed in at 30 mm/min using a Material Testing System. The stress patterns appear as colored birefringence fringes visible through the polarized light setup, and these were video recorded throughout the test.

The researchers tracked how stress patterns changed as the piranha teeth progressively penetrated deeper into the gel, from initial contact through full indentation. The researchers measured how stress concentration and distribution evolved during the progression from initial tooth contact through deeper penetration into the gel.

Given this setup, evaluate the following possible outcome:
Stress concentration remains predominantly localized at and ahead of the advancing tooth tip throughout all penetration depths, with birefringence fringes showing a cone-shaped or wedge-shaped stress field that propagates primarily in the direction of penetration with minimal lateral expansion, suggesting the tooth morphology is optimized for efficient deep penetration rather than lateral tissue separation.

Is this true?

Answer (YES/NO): NO